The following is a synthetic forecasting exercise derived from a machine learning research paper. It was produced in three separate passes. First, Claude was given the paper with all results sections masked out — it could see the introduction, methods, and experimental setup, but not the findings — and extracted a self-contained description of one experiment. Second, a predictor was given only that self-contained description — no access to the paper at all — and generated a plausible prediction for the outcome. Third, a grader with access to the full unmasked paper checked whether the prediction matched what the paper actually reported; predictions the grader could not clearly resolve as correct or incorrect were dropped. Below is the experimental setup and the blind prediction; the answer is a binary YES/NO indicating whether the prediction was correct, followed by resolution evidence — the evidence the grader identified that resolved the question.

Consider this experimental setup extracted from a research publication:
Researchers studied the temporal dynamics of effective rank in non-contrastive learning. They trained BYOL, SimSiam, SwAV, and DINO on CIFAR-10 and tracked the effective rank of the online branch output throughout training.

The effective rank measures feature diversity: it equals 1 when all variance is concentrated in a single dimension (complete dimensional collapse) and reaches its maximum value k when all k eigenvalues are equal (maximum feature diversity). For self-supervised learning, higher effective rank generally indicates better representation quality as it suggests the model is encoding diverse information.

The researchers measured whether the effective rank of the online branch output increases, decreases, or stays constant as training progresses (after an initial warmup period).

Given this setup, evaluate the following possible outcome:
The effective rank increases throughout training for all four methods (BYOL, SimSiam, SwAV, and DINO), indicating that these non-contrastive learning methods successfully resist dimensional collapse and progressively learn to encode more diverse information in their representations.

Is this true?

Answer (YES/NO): YES